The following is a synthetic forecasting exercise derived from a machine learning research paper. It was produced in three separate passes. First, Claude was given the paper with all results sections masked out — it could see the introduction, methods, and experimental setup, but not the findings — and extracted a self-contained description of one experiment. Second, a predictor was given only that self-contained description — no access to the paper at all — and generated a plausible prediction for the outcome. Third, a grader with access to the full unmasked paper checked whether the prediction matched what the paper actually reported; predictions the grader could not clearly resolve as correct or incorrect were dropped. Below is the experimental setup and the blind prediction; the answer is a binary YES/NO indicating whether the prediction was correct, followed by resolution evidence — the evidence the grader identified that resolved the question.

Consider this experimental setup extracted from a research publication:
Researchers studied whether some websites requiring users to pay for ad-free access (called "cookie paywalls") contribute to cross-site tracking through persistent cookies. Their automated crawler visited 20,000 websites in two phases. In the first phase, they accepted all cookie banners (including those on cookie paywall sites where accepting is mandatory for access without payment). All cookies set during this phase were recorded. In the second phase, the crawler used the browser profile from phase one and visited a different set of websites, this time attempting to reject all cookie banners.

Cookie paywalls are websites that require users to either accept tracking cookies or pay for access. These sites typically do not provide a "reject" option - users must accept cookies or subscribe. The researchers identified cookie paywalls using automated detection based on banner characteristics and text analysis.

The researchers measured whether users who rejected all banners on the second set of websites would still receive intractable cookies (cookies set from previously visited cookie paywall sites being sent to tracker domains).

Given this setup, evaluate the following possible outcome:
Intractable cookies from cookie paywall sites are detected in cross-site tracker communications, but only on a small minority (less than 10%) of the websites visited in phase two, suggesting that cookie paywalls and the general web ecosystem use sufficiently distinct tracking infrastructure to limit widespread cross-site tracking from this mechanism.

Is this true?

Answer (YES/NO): NO